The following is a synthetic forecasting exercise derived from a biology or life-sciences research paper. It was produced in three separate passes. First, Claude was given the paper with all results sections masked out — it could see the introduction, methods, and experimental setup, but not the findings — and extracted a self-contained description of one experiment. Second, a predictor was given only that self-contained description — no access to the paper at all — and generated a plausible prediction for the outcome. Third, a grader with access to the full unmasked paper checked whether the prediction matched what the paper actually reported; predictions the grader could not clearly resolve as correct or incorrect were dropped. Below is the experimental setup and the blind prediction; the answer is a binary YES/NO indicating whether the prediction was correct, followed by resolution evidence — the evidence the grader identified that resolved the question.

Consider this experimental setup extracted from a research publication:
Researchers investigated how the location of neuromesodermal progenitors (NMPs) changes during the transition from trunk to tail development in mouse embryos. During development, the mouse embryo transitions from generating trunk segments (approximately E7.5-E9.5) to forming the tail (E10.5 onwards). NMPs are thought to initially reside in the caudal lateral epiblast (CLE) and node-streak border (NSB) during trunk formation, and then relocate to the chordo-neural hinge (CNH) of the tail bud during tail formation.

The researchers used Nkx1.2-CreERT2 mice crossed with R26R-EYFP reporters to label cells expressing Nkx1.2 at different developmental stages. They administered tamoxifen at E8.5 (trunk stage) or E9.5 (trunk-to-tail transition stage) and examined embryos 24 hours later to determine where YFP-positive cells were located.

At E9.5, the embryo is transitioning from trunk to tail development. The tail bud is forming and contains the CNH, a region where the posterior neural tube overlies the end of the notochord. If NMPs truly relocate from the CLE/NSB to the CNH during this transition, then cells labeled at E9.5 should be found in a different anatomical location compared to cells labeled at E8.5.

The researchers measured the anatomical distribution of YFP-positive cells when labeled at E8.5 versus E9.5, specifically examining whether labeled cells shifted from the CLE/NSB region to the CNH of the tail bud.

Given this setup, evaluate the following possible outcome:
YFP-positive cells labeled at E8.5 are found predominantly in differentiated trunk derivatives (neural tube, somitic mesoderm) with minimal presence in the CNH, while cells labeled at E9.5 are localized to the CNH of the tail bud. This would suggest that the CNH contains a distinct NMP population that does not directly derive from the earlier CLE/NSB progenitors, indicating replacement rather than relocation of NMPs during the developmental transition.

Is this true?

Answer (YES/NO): NO